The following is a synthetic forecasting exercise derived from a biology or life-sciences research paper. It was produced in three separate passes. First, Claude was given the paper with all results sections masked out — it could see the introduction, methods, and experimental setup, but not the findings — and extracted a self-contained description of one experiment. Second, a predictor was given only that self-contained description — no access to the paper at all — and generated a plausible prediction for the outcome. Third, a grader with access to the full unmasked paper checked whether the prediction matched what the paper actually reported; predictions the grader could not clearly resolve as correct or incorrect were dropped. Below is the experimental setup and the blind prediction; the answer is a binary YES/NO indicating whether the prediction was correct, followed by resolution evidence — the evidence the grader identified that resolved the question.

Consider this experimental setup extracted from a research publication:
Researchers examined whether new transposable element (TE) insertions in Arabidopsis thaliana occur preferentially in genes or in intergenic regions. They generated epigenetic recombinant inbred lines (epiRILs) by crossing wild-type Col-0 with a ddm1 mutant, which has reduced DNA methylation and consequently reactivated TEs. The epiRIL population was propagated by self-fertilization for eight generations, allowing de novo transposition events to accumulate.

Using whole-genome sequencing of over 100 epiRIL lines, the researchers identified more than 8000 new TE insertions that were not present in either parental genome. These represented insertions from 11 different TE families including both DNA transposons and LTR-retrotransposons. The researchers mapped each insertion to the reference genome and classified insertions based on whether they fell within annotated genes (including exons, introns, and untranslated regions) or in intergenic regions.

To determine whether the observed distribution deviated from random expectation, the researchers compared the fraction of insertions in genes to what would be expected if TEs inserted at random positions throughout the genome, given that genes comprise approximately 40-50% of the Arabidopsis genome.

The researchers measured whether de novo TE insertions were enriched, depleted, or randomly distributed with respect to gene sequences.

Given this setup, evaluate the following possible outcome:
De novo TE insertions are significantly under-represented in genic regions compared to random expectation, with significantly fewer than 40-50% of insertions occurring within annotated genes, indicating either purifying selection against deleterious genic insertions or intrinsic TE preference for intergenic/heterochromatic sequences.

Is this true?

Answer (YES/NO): NO